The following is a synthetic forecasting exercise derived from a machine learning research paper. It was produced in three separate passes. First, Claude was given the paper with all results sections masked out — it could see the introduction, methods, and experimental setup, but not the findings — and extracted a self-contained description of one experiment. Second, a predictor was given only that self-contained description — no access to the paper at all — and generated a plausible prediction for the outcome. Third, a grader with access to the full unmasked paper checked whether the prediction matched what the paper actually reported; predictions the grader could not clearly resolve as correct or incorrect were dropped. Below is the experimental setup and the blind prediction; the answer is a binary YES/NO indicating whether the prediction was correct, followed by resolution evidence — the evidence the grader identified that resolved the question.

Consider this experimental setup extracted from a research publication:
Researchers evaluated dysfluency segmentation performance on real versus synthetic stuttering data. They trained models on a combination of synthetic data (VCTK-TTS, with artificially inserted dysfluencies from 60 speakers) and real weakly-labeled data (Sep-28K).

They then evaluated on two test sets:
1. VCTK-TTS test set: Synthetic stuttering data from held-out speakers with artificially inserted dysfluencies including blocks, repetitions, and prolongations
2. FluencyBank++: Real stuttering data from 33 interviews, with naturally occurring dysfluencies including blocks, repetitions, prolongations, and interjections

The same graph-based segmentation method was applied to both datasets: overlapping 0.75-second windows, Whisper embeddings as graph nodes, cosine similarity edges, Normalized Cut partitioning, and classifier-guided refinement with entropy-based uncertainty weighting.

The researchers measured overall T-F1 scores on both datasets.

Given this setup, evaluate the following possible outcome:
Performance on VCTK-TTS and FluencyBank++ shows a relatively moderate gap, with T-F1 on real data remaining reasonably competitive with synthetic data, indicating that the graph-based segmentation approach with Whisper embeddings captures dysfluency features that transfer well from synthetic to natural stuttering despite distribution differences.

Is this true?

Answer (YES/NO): NO